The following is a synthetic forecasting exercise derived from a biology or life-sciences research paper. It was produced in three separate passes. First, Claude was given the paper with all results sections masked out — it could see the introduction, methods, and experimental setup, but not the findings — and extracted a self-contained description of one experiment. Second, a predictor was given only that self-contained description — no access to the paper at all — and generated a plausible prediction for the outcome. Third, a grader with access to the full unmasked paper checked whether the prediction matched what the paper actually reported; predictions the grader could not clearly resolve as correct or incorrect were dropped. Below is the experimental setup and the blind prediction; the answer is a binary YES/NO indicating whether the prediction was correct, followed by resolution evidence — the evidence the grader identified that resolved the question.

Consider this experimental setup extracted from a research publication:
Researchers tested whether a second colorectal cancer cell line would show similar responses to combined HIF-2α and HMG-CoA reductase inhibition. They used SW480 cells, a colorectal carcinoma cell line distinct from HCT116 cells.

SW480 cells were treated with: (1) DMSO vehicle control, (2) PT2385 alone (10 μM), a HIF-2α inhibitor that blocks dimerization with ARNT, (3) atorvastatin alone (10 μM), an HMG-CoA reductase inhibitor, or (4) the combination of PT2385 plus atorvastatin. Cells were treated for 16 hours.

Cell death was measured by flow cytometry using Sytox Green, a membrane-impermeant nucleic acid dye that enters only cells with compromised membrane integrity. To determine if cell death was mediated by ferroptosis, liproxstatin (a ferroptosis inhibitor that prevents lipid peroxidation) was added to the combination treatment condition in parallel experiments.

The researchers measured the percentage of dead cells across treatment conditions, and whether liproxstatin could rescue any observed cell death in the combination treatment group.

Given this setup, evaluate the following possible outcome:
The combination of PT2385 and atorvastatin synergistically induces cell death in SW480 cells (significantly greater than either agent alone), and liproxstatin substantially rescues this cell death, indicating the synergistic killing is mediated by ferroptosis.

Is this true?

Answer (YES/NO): YES